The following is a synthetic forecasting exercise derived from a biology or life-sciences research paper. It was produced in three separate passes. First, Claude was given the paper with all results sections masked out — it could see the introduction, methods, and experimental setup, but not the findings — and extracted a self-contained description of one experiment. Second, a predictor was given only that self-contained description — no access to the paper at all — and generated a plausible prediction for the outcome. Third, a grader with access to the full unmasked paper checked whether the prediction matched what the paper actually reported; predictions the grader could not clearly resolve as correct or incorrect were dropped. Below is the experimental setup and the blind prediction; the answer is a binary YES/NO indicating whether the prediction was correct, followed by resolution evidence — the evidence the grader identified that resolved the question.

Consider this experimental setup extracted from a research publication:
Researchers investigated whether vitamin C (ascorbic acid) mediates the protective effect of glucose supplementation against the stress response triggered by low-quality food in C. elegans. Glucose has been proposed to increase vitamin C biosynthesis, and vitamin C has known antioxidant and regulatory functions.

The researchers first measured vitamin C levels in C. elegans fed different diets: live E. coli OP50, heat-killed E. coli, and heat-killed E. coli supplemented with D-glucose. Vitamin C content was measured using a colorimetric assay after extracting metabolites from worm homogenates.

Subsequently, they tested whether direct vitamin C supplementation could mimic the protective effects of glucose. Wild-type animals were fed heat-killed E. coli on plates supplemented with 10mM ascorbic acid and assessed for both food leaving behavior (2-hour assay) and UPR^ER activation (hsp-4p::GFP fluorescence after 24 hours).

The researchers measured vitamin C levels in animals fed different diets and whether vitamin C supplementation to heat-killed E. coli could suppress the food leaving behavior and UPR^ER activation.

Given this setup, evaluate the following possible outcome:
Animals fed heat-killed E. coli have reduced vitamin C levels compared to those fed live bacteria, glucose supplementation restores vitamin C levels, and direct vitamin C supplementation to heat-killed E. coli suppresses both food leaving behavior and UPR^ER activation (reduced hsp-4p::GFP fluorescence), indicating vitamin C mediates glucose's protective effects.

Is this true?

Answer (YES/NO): NO